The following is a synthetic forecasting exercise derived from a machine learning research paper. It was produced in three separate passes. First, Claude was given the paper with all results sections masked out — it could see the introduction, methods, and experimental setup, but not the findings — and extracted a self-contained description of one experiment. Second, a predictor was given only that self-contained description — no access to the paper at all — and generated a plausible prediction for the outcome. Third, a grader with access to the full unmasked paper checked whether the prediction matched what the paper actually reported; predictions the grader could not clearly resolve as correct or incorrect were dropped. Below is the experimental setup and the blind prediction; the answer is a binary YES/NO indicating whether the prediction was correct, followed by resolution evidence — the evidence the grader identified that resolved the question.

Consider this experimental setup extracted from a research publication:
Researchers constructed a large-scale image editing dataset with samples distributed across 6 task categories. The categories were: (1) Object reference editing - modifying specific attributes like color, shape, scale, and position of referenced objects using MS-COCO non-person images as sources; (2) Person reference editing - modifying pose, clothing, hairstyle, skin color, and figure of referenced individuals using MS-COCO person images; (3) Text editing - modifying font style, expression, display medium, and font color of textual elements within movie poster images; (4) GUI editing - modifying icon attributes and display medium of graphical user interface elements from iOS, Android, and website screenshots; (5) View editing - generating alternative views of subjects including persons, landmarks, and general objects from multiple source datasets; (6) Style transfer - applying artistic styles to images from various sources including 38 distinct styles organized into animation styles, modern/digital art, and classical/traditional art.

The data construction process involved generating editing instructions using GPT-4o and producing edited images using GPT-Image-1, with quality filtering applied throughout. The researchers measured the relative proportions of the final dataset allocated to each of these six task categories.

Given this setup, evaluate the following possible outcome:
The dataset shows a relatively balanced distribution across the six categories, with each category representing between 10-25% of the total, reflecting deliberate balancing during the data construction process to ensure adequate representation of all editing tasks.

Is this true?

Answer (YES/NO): NO